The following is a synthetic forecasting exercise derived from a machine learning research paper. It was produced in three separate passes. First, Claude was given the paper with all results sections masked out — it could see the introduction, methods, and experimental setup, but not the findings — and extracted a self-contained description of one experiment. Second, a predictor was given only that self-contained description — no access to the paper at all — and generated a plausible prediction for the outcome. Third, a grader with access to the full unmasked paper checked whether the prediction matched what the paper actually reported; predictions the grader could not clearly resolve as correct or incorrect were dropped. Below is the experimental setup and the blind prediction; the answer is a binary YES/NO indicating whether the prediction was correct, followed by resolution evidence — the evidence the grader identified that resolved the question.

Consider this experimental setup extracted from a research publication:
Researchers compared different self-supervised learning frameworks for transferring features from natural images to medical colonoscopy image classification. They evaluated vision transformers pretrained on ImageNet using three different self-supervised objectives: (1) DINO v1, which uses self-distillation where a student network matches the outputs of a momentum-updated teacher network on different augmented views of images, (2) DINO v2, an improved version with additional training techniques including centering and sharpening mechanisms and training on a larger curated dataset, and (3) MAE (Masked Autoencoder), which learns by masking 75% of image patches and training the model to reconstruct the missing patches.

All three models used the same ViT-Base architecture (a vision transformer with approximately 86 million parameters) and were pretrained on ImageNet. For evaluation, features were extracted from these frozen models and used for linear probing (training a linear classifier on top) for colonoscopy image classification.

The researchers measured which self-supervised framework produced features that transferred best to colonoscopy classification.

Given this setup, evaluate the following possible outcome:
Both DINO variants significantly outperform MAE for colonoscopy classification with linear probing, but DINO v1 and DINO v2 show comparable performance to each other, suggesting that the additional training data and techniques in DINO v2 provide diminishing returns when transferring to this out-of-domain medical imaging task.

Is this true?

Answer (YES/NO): NO